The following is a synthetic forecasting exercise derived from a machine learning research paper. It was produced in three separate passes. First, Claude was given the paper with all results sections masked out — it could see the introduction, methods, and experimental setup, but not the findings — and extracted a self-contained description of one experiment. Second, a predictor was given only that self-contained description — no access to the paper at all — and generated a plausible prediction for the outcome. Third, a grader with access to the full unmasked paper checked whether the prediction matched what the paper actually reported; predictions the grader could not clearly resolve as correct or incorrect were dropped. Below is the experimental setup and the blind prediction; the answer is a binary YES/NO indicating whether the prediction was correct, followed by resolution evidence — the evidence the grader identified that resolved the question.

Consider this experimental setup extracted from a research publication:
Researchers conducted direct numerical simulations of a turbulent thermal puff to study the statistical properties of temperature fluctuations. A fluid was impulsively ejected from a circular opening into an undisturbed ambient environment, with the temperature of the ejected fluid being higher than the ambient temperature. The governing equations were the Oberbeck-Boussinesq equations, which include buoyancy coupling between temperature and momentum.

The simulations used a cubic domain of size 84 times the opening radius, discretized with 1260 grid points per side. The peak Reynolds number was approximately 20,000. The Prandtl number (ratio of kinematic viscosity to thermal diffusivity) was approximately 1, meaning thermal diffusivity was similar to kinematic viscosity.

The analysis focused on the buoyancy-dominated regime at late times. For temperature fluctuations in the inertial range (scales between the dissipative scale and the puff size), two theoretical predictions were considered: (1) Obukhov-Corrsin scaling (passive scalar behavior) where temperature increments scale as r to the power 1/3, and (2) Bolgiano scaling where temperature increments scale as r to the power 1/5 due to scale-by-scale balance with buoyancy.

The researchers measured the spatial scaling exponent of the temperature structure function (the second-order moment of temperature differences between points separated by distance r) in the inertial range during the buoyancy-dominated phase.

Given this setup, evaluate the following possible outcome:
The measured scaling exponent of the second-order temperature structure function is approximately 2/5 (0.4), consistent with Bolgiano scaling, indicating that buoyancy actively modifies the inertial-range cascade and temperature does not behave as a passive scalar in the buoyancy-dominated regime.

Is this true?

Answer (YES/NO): NO